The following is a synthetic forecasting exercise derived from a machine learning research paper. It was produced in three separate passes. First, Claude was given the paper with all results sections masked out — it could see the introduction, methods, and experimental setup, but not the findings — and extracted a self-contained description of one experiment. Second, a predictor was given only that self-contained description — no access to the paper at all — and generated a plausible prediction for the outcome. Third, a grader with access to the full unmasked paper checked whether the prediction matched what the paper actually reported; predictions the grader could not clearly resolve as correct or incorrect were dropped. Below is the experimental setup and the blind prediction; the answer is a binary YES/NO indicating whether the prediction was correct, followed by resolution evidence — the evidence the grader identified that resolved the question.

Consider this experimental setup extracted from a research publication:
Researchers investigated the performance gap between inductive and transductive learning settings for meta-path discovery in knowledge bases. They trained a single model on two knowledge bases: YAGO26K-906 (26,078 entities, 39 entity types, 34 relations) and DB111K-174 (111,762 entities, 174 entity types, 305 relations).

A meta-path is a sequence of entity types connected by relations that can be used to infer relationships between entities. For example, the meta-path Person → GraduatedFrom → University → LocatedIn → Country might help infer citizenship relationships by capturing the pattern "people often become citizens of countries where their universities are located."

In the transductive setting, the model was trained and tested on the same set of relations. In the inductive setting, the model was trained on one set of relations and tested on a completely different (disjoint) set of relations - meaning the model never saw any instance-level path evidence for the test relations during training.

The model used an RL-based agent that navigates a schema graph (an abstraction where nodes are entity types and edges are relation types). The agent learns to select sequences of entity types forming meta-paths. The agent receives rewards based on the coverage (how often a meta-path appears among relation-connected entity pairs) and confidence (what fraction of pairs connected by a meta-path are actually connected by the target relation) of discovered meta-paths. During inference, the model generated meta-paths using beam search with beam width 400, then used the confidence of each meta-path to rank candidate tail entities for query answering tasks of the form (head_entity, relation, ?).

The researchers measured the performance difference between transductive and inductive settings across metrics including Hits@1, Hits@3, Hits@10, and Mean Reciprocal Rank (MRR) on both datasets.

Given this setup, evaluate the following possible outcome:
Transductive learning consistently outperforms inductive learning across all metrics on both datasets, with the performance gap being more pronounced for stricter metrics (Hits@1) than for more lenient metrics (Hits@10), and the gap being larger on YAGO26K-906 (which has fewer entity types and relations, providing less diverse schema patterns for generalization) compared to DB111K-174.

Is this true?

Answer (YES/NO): NO